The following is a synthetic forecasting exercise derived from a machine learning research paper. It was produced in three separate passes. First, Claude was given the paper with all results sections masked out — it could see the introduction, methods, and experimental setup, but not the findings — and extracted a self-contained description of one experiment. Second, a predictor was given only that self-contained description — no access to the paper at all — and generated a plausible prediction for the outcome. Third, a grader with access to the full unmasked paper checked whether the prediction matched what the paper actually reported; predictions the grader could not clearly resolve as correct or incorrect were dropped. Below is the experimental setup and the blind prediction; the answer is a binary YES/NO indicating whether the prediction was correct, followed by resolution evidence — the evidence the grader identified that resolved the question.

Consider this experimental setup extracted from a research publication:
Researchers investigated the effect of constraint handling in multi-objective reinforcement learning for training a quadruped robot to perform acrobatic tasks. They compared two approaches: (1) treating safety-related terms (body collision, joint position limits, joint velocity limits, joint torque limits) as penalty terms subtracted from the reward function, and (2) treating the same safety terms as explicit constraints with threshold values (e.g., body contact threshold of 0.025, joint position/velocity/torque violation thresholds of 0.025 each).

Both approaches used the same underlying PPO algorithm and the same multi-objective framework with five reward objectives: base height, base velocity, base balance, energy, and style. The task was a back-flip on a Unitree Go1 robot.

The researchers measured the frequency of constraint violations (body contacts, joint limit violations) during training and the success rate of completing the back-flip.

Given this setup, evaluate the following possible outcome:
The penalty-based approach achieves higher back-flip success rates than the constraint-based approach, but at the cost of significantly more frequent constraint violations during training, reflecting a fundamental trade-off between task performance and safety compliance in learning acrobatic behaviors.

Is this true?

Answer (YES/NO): NO